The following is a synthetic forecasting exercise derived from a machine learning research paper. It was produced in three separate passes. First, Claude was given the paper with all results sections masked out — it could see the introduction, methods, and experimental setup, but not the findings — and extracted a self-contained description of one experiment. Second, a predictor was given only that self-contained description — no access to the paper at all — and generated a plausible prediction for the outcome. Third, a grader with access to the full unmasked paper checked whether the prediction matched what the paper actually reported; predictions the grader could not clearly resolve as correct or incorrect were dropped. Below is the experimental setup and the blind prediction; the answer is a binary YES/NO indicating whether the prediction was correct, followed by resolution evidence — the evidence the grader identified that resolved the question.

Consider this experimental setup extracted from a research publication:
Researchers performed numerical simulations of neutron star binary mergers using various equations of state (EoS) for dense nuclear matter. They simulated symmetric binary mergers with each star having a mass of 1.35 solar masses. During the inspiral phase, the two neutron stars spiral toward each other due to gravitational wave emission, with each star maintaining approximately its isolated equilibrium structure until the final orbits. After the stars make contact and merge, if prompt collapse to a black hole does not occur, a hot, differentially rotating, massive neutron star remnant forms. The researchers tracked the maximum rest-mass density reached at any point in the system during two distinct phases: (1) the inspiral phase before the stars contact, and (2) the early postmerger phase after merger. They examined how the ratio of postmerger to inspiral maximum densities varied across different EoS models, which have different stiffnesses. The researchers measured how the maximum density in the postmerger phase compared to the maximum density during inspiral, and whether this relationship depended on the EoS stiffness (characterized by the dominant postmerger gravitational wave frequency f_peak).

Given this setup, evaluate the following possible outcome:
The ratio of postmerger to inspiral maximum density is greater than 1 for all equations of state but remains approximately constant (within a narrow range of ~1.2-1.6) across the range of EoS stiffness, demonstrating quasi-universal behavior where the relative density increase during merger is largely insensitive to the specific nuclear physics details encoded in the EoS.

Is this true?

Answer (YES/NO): NO